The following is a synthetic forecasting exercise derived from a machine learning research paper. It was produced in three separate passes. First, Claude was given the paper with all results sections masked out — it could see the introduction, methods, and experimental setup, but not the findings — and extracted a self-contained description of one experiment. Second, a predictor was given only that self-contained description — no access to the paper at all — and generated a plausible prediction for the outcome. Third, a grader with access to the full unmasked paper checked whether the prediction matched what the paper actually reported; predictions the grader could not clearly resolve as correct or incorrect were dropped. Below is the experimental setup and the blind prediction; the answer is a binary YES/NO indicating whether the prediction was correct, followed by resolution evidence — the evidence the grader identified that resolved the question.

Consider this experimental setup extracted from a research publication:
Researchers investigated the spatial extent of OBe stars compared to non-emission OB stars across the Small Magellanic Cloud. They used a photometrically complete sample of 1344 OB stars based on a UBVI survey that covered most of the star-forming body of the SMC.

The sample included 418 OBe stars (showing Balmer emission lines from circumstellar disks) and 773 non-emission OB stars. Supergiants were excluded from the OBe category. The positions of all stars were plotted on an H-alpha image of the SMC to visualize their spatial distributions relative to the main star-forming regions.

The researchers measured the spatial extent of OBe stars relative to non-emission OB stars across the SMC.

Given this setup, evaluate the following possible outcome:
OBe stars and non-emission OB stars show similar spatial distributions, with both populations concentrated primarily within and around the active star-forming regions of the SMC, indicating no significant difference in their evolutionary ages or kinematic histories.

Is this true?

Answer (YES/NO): NO